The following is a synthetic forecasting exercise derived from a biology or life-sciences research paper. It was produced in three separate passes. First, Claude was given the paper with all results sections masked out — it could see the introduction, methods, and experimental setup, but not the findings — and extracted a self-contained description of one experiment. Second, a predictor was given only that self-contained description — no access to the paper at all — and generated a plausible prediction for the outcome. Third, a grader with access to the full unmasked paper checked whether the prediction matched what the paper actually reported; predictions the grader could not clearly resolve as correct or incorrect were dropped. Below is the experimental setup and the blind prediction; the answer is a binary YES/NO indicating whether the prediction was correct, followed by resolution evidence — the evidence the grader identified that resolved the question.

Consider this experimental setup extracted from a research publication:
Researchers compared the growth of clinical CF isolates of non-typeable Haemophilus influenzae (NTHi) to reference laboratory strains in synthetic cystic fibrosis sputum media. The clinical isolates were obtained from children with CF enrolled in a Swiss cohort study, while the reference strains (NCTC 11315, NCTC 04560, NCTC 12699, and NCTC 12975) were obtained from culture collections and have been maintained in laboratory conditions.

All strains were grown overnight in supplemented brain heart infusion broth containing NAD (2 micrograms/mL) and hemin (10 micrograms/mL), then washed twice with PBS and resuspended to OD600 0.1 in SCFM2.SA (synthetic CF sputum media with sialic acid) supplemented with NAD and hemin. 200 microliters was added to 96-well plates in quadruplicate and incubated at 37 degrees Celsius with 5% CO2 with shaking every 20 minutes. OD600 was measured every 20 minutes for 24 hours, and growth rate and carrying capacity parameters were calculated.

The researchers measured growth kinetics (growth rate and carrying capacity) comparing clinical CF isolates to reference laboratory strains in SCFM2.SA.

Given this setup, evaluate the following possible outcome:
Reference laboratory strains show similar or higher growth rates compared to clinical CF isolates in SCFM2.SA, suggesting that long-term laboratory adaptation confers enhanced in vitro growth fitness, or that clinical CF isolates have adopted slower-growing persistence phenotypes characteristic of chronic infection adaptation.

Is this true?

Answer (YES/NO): NO